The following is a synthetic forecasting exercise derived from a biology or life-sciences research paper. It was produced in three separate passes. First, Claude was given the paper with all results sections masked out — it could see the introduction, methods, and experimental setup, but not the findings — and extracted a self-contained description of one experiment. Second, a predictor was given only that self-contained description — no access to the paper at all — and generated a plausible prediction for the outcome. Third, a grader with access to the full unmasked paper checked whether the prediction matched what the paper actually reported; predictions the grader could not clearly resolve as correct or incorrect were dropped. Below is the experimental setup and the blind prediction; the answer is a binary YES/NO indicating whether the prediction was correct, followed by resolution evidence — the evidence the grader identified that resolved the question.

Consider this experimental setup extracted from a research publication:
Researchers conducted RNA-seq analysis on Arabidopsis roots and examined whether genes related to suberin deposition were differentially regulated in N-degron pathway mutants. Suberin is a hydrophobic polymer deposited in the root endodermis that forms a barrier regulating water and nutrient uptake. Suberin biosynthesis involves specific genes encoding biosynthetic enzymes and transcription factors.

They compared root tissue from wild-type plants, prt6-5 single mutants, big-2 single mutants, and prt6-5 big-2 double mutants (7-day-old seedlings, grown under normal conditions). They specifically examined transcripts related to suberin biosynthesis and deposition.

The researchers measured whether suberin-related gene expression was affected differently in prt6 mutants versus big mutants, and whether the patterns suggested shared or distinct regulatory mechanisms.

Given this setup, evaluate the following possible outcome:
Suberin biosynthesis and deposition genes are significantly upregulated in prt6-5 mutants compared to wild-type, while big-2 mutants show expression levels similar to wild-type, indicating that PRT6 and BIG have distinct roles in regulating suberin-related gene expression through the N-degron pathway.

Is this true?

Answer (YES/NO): NO